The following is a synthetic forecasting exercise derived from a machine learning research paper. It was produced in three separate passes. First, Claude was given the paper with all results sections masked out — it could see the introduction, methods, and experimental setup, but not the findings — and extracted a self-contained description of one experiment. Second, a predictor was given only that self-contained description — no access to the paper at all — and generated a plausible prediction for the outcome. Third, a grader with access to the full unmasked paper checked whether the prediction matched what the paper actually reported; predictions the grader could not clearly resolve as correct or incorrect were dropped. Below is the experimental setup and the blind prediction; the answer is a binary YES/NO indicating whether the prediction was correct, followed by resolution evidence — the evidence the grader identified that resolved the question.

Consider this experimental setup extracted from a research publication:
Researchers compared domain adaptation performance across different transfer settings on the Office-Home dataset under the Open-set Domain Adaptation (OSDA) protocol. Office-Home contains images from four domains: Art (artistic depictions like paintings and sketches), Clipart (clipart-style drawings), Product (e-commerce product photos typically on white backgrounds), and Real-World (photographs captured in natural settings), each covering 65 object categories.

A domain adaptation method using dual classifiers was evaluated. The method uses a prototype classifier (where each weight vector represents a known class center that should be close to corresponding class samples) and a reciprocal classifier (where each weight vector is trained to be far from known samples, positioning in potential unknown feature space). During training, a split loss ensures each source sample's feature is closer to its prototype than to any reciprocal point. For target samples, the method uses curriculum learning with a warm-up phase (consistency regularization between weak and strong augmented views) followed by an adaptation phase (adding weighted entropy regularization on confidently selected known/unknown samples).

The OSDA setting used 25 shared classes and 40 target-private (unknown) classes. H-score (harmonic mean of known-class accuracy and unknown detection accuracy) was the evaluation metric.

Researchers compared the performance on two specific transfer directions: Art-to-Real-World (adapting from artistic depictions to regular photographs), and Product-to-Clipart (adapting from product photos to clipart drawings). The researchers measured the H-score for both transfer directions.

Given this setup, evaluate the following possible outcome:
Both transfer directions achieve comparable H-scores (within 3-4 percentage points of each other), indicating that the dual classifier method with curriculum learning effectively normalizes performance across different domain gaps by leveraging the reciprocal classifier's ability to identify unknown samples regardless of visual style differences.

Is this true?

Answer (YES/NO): NO